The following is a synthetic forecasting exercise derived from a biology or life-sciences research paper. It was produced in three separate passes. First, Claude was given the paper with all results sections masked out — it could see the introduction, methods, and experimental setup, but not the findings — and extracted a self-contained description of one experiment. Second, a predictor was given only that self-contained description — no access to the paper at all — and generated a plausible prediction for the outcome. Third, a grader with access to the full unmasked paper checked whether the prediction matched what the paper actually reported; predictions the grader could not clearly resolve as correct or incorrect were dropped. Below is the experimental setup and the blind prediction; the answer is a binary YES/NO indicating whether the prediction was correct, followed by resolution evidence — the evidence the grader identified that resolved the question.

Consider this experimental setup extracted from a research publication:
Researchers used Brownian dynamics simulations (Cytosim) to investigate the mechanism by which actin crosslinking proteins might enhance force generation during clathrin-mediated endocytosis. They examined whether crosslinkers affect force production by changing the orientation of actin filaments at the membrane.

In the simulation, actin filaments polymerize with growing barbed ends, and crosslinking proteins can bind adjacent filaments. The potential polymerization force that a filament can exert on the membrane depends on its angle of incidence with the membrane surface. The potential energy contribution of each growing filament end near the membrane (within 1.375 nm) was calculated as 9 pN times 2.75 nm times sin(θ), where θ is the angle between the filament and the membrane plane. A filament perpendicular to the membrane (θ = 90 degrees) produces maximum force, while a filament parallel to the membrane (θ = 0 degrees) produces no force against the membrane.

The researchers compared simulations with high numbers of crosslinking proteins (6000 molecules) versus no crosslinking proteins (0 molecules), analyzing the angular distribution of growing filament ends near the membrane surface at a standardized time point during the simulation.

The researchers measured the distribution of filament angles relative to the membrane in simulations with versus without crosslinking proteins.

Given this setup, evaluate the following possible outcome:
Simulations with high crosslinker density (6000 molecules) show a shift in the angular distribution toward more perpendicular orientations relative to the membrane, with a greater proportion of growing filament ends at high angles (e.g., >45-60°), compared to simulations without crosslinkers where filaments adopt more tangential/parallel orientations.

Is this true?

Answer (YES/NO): NO